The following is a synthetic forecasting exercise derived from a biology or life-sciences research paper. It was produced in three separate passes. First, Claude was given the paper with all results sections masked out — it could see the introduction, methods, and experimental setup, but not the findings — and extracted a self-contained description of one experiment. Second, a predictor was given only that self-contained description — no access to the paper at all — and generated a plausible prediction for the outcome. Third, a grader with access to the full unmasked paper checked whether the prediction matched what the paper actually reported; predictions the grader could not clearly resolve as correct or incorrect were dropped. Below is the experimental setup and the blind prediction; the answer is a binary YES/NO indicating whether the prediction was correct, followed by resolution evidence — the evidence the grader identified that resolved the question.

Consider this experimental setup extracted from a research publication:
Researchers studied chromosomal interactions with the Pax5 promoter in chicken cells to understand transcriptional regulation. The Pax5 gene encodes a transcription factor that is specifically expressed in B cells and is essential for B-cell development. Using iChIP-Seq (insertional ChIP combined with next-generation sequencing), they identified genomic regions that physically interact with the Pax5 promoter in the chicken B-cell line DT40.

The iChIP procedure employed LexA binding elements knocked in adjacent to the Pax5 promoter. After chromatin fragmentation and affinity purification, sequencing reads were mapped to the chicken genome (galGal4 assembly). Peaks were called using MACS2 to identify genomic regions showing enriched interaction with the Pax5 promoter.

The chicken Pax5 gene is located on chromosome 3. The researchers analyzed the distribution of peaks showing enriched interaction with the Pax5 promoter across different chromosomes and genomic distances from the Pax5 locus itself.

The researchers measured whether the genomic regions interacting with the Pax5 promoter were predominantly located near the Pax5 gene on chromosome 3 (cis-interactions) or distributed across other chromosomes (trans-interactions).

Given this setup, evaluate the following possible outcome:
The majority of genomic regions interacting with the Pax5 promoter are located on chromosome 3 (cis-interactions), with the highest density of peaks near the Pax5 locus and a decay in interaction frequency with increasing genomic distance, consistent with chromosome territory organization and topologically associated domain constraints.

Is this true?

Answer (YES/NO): NO